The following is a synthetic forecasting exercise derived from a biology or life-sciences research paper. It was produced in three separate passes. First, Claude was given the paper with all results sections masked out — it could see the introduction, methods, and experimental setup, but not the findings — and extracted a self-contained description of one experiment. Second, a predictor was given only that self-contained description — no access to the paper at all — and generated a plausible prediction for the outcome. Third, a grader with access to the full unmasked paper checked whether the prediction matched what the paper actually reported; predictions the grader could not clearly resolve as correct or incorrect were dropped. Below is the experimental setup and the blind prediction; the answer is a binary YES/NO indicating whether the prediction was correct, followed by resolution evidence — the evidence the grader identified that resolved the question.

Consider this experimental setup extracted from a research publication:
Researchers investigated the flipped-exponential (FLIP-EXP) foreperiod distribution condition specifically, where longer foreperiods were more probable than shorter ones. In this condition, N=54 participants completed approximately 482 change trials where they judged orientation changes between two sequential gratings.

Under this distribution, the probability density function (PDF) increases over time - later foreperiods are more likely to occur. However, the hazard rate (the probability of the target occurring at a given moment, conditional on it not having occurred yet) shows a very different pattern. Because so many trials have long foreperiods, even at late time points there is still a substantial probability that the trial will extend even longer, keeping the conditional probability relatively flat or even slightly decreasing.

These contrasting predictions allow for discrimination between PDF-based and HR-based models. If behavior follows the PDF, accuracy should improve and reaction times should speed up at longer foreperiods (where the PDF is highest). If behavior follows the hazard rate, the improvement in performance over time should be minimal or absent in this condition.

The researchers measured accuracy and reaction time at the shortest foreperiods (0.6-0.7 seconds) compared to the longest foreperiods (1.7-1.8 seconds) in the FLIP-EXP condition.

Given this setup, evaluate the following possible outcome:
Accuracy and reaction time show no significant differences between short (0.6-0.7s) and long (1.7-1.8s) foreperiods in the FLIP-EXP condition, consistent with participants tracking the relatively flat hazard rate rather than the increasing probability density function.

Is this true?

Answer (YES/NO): NO